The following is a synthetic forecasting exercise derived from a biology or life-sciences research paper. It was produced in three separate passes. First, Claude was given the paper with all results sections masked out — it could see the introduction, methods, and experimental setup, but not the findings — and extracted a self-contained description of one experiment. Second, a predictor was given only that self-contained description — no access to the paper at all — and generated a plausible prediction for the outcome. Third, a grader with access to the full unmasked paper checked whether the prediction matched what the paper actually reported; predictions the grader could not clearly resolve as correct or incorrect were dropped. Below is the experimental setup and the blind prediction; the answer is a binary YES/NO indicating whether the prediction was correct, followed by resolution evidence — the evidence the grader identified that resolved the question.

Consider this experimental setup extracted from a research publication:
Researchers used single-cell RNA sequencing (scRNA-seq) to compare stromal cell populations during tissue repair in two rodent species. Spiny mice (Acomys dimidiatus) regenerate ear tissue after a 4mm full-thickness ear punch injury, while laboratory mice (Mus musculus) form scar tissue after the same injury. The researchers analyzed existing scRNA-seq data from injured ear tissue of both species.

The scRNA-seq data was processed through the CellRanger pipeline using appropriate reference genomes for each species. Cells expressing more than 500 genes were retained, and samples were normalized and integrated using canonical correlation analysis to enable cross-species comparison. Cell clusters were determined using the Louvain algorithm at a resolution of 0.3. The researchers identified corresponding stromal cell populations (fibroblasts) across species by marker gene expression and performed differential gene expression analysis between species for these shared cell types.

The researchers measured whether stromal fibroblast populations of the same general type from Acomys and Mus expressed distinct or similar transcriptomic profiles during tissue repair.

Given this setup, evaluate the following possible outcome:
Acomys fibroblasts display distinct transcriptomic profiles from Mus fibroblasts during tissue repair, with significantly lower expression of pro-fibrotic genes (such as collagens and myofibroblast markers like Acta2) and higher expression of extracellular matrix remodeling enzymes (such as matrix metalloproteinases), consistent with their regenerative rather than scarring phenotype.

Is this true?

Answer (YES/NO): NO